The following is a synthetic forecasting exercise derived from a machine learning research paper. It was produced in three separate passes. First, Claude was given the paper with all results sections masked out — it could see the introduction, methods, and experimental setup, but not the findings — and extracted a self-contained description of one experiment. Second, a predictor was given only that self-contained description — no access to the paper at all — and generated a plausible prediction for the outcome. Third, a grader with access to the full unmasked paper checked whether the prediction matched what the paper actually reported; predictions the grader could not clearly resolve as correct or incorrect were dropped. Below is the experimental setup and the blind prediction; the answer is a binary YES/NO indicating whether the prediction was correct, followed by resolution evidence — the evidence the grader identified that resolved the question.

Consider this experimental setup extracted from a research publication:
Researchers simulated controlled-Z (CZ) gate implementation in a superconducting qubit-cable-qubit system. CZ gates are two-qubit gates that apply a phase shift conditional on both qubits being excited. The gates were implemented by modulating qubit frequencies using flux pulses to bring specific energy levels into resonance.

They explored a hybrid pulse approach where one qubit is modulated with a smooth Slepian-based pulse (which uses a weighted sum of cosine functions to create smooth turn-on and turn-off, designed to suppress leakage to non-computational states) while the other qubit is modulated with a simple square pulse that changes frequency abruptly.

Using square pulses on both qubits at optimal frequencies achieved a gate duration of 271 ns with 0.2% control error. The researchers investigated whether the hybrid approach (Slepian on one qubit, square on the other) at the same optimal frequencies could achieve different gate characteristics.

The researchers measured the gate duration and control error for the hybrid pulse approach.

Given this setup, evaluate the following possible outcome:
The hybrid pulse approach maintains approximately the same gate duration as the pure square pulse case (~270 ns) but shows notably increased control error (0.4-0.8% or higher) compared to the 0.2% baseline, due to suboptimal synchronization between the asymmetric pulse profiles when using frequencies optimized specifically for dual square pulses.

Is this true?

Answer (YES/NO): NO